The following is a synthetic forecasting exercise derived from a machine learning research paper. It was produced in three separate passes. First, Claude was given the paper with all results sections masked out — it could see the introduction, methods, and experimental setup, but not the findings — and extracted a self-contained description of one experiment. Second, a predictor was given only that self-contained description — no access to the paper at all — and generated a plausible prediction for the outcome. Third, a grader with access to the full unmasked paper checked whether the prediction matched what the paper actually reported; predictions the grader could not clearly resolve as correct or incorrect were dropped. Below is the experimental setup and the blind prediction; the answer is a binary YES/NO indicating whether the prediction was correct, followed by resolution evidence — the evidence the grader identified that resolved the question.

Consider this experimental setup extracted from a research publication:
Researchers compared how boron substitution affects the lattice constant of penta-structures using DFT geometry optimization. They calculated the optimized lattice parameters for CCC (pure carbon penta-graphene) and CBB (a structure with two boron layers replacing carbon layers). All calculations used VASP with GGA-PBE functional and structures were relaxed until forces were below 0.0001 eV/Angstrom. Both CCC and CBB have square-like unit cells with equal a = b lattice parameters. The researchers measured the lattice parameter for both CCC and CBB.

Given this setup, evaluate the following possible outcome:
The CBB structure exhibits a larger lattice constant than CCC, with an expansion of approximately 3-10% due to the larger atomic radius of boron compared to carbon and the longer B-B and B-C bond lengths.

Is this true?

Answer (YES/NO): YES